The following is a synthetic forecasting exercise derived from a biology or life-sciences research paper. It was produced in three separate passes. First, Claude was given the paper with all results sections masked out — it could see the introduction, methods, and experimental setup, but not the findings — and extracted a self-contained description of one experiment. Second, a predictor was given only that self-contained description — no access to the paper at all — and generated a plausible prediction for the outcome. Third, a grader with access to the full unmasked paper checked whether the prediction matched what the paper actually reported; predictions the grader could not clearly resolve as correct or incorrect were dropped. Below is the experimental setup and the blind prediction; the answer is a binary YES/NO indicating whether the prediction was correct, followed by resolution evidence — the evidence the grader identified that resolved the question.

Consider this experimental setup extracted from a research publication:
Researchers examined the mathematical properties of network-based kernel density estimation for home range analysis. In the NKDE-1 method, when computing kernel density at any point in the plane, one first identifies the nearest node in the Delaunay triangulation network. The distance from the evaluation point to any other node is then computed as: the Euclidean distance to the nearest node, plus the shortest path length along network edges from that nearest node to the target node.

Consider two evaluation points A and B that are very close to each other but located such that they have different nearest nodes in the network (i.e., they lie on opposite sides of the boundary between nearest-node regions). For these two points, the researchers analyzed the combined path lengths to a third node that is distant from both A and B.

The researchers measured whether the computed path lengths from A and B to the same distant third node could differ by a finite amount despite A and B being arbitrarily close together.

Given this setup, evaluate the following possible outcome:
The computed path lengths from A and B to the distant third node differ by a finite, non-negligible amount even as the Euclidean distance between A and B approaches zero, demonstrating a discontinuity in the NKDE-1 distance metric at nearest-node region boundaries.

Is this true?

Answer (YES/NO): YES